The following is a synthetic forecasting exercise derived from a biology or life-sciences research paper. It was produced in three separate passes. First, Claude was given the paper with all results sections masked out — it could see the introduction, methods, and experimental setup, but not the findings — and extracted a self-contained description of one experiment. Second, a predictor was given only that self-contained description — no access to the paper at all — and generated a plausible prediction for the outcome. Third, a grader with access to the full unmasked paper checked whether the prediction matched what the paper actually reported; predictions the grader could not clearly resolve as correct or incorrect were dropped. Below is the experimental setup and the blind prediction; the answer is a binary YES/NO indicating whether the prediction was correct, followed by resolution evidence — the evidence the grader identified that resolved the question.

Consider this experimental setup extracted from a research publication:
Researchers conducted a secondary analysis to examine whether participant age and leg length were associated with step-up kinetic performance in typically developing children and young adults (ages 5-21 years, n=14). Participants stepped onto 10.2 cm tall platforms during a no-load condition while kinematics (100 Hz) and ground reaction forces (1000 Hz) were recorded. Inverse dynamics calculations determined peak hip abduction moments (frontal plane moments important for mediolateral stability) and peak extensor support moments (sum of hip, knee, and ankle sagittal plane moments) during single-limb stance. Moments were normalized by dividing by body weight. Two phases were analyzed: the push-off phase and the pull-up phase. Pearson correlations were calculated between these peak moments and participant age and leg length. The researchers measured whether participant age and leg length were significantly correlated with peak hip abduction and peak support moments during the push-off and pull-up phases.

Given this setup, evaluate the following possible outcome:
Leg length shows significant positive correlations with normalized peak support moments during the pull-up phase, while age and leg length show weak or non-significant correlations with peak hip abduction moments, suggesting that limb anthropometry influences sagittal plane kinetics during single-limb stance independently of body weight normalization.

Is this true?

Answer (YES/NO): NO